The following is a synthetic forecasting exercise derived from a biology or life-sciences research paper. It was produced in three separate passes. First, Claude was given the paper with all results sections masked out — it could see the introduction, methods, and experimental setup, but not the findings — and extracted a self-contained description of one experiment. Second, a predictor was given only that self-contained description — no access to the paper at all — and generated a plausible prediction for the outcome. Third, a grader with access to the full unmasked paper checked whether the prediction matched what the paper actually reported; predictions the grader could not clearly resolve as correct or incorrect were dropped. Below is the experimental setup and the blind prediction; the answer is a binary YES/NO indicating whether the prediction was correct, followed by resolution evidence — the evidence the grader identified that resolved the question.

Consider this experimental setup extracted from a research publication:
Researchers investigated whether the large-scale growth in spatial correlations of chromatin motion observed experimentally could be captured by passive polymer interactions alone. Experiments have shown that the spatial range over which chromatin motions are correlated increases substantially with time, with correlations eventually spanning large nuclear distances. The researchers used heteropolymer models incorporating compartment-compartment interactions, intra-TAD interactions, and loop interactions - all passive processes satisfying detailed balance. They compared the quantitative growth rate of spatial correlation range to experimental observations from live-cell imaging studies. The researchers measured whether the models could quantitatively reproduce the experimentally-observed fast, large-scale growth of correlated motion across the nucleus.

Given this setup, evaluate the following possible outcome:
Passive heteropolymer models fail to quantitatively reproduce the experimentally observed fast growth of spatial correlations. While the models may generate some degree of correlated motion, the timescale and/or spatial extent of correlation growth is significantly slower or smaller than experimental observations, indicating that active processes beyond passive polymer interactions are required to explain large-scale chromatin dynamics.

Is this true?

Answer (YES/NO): YES